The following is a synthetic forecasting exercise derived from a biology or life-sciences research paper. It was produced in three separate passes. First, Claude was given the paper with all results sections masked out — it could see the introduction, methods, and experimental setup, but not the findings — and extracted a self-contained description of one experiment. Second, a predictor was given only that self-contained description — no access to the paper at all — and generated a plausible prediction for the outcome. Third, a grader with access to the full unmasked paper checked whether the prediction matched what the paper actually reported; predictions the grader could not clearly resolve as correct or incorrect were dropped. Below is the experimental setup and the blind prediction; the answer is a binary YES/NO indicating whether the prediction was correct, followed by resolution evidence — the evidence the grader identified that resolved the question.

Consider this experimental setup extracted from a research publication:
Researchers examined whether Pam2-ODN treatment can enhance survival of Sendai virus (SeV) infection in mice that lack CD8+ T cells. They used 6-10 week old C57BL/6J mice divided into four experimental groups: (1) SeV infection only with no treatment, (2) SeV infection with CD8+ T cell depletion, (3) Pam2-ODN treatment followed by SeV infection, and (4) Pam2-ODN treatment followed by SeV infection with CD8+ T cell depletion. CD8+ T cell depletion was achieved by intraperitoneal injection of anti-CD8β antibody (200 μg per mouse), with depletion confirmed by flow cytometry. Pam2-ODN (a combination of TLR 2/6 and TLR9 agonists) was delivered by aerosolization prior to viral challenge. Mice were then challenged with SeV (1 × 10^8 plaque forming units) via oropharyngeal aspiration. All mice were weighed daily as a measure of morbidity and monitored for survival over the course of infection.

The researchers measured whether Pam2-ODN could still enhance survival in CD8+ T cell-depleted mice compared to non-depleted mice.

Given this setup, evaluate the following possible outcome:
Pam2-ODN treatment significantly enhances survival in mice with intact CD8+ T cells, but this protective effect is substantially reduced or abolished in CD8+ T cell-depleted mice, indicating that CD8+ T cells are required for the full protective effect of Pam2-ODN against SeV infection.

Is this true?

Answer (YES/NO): NO